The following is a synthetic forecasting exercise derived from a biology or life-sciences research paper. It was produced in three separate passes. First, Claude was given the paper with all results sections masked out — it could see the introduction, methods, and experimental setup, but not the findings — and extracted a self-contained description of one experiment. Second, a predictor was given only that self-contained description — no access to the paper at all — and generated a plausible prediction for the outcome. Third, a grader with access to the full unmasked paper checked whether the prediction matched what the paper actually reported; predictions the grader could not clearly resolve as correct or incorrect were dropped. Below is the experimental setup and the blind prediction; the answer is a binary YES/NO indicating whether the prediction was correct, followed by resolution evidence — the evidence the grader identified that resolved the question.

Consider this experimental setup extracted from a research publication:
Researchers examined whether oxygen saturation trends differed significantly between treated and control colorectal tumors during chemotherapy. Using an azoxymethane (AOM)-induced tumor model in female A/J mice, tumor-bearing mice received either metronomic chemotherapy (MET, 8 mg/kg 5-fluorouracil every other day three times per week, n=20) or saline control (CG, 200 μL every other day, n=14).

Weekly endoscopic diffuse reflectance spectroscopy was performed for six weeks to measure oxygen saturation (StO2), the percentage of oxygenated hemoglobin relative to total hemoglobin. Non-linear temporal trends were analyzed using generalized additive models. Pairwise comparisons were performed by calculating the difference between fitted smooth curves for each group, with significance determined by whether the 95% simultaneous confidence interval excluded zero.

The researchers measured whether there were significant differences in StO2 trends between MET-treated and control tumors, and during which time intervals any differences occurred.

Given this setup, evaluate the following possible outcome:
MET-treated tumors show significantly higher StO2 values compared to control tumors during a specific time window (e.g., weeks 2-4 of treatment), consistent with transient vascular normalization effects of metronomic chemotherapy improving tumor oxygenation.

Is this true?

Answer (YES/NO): YES